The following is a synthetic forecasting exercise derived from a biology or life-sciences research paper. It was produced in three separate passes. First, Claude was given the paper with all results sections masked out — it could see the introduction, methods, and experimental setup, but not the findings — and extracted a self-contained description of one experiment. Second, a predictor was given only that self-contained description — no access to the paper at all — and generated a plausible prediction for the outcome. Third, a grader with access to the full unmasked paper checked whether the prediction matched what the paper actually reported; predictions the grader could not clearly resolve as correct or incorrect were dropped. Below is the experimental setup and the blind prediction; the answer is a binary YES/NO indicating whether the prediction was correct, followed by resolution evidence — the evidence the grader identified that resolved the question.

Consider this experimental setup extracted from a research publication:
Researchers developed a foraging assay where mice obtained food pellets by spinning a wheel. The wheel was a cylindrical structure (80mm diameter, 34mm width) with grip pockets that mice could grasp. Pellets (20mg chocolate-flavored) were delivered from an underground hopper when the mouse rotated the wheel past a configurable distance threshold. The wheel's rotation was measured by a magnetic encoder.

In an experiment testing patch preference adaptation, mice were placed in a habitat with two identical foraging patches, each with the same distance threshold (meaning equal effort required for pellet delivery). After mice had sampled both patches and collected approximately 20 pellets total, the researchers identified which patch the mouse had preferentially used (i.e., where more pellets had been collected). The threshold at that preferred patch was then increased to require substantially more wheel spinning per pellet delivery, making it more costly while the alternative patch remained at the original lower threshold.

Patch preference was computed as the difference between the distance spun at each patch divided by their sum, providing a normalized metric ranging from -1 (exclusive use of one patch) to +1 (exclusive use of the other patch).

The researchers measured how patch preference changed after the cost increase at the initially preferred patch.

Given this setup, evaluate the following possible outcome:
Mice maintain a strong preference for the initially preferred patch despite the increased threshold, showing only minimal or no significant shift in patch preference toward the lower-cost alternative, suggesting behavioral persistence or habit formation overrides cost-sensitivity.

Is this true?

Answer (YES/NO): NO